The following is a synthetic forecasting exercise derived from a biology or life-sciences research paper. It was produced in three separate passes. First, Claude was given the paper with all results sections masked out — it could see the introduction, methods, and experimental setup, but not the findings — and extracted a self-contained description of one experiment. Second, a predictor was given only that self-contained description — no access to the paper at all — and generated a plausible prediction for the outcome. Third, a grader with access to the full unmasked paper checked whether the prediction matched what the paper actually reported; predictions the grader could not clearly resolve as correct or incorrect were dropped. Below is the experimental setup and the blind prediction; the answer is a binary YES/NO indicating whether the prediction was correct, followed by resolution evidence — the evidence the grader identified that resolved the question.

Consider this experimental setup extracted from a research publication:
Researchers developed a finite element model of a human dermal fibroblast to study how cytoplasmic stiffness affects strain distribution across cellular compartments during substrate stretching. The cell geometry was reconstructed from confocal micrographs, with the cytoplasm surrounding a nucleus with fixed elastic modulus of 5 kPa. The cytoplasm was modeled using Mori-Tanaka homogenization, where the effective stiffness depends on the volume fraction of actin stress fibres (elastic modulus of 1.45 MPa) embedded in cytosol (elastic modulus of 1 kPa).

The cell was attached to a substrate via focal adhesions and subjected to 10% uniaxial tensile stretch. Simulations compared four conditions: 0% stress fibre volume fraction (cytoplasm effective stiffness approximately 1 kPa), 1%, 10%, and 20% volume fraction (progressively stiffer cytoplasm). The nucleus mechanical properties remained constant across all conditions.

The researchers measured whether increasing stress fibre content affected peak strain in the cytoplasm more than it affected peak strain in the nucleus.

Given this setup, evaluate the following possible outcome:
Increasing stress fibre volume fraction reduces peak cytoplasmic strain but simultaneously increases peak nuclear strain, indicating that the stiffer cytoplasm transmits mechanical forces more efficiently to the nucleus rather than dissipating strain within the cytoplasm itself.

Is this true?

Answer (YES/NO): NO